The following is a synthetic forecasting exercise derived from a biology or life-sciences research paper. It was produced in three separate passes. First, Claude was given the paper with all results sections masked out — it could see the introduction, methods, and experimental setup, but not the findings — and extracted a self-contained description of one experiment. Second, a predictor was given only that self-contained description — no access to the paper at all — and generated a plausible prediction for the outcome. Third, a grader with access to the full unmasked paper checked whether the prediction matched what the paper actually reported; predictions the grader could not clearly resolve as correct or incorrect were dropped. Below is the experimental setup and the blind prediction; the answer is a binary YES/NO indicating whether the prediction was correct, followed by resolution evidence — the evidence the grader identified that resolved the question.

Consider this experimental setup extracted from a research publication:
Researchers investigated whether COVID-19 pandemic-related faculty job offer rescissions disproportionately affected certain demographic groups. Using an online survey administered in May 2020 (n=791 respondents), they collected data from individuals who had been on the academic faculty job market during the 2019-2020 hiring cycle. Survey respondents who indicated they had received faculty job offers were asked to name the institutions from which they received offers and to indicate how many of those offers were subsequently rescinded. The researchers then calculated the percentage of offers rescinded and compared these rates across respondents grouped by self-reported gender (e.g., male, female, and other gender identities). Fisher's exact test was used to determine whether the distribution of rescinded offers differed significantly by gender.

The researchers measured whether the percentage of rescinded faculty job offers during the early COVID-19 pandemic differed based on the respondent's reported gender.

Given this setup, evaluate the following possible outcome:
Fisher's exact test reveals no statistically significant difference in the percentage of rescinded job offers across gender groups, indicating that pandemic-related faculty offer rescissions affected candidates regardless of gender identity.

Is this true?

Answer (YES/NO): YES